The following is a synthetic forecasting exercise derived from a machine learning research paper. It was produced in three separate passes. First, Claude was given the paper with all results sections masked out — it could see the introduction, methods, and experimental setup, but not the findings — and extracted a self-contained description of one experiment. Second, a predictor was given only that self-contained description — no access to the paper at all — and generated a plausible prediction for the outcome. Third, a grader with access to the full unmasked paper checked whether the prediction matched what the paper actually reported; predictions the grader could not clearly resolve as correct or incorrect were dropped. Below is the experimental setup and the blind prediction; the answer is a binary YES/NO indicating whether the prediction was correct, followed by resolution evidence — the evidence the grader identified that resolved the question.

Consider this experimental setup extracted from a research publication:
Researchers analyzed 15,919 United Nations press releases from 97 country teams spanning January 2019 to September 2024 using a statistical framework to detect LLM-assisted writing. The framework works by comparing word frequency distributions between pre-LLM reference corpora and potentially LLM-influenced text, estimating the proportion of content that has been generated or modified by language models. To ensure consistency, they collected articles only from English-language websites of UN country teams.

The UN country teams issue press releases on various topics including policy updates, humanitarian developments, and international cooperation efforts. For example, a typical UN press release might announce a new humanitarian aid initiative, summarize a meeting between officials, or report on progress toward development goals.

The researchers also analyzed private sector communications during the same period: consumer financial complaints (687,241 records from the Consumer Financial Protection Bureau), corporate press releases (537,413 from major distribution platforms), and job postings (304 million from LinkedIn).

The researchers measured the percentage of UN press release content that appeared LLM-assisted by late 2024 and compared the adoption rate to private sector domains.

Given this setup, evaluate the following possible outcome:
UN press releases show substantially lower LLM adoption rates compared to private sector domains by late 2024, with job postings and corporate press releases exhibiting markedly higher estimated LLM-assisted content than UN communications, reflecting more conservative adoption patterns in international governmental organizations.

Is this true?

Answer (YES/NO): NO